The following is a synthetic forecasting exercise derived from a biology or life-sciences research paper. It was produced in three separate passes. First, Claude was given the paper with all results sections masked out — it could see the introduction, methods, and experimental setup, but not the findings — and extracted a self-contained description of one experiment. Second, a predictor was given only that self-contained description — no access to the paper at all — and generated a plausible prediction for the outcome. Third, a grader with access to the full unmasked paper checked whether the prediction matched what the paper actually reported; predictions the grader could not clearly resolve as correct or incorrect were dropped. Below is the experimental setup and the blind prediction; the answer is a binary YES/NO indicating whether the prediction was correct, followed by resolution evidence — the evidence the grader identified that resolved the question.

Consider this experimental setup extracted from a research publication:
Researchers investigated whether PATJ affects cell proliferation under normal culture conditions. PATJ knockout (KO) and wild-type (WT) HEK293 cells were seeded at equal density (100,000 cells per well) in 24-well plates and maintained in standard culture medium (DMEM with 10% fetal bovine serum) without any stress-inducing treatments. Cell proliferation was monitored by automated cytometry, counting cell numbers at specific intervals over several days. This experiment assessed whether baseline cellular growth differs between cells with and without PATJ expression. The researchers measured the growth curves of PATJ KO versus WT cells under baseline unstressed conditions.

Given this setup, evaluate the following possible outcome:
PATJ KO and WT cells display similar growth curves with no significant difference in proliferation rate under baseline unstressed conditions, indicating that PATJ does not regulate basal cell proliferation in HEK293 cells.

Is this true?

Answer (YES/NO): NO